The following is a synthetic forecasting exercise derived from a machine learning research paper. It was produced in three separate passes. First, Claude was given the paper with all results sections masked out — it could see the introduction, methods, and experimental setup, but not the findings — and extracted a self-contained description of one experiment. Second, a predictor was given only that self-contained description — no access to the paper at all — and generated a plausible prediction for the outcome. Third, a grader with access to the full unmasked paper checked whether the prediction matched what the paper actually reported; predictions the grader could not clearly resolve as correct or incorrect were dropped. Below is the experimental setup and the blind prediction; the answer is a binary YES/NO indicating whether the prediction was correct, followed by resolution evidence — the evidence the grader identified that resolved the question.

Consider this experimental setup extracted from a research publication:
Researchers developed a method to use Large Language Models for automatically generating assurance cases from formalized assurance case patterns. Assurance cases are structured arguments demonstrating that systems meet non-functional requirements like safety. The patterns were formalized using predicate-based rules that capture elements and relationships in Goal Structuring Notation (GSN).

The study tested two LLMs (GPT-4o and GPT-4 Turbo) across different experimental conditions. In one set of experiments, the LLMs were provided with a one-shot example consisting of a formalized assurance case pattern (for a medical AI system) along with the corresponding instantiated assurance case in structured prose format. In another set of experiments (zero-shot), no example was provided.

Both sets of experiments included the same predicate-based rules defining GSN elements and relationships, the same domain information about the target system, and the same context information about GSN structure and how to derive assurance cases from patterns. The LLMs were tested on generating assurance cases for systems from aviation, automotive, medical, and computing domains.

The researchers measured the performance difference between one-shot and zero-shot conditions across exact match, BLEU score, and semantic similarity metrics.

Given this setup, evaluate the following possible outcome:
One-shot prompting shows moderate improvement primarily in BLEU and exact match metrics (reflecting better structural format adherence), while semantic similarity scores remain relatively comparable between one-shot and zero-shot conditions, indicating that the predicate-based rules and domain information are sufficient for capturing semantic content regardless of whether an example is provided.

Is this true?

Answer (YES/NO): NO